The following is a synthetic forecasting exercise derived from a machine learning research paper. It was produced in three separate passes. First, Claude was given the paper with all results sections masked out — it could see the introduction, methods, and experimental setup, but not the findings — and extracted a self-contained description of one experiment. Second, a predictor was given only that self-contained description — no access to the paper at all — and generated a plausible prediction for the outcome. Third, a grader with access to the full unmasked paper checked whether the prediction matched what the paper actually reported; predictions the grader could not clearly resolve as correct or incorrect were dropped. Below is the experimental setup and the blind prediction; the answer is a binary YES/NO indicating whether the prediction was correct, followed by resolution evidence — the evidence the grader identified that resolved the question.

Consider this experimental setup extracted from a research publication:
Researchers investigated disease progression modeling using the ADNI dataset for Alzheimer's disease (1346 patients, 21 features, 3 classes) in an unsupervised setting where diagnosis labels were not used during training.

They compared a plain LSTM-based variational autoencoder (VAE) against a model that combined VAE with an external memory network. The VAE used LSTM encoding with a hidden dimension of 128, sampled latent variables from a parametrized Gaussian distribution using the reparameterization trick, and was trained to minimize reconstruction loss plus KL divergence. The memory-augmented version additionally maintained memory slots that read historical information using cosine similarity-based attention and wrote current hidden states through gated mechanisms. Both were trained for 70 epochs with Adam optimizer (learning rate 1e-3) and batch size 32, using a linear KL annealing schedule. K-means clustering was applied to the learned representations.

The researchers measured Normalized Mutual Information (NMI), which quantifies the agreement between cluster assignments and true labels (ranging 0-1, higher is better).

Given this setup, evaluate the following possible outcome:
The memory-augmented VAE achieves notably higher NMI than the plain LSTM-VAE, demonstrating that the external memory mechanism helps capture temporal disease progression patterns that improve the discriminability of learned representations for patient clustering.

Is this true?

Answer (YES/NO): YES